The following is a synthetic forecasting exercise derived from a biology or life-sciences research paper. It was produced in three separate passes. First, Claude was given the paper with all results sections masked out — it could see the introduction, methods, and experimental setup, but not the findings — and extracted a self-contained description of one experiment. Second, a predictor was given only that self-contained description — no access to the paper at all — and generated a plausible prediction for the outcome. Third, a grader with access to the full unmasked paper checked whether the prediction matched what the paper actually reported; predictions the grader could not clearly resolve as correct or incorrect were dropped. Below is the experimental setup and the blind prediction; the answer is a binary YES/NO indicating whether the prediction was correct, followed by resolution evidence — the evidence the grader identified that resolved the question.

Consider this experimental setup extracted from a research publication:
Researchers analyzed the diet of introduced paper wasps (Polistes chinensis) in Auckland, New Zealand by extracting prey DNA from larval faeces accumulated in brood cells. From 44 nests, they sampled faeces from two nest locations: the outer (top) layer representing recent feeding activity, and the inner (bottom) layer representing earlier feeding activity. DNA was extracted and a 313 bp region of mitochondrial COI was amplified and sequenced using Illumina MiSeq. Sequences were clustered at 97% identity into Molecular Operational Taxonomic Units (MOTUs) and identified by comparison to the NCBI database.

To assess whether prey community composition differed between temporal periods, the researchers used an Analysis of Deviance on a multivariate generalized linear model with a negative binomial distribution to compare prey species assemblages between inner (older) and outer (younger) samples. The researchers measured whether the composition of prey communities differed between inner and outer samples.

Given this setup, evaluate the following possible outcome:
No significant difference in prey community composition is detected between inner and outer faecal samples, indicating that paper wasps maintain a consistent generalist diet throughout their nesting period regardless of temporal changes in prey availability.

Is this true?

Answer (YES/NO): NO